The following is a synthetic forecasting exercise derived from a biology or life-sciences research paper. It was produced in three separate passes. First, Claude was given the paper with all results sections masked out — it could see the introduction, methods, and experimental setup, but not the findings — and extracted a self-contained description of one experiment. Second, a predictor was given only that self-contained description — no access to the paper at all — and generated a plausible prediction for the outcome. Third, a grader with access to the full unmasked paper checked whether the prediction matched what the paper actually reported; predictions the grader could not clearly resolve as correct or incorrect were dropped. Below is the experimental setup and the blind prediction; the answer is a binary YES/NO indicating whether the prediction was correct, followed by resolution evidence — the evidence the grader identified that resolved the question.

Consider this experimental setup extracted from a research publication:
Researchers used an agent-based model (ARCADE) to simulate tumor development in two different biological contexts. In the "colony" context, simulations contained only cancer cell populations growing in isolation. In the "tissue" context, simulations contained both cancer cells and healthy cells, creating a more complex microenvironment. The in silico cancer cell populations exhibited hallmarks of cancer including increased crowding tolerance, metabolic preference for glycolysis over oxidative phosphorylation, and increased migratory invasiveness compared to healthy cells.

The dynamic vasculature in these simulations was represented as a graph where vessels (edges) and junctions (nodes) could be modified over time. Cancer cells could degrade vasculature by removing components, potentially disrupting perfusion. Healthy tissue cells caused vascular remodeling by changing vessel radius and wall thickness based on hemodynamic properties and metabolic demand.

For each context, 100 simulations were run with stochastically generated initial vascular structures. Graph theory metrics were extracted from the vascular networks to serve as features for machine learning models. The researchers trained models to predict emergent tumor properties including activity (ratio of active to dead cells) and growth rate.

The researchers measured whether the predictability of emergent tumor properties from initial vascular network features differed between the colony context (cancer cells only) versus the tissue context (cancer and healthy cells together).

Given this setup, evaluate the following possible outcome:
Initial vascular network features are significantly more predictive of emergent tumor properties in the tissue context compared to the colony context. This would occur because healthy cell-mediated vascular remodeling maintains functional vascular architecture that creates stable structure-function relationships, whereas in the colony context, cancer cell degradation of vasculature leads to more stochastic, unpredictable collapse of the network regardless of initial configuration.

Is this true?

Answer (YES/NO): NO